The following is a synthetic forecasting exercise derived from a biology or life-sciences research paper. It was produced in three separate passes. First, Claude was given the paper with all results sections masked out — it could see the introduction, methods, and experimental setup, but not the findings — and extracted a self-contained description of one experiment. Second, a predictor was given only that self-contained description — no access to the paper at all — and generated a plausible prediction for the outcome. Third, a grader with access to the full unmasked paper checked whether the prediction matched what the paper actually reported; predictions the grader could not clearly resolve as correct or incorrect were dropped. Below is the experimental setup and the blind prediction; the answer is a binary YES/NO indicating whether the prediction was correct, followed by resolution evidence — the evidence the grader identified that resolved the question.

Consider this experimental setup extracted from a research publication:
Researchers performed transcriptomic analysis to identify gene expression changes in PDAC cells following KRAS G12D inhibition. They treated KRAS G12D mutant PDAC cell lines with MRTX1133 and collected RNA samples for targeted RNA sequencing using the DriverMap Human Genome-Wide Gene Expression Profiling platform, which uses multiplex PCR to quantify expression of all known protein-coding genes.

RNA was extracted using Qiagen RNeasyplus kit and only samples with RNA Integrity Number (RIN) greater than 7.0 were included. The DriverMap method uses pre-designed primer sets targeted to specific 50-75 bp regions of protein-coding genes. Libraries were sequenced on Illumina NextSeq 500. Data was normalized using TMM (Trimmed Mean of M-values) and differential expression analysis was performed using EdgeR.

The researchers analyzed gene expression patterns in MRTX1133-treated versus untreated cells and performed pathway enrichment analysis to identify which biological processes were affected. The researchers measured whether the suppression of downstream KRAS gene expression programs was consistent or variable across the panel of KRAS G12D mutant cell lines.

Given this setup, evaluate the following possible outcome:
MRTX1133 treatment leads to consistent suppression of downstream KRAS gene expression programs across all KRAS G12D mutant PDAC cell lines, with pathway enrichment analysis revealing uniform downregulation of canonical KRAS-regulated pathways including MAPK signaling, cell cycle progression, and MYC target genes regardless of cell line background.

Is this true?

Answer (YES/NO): NO